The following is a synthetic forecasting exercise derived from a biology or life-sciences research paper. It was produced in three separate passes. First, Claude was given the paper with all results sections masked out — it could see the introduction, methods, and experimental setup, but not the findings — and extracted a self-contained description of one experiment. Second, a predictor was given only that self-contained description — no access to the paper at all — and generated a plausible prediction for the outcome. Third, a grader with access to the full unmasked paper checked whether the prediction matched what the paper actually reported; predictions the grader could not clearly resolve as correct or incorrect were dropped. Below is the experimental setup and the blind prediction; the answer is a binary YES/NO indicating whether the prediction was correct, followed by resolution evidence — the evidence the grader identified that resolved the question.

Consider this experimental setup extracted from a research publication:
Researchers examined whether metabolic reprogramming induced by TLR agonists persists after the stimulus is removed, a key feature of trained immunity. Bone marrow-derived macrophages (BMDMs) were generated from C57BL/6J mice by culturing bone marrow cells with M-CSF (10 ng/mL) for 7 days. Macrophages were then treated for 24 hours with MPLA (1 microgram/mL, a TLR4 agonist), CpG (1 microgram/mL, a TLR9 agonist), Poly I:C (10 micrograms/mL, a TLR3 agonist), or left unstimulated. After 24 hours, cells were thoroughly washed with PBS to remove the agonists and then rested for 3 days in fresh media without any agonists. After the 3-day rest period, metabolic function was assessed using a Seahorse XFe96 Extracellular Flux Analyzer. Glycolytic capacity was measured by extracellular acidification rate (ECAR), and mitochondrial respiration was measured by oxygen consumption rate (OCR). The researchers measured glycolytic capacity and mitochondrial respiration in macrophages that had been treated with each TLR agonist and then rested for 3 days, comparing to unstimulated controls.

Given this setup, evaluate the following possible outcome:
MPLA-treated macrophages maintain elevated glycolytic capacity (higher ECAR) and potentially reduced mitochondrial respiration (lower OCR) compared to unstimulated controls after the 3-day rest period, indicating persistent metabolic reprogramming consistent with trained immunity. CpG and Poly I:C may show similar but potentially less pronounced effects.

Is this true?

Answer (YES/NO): NO